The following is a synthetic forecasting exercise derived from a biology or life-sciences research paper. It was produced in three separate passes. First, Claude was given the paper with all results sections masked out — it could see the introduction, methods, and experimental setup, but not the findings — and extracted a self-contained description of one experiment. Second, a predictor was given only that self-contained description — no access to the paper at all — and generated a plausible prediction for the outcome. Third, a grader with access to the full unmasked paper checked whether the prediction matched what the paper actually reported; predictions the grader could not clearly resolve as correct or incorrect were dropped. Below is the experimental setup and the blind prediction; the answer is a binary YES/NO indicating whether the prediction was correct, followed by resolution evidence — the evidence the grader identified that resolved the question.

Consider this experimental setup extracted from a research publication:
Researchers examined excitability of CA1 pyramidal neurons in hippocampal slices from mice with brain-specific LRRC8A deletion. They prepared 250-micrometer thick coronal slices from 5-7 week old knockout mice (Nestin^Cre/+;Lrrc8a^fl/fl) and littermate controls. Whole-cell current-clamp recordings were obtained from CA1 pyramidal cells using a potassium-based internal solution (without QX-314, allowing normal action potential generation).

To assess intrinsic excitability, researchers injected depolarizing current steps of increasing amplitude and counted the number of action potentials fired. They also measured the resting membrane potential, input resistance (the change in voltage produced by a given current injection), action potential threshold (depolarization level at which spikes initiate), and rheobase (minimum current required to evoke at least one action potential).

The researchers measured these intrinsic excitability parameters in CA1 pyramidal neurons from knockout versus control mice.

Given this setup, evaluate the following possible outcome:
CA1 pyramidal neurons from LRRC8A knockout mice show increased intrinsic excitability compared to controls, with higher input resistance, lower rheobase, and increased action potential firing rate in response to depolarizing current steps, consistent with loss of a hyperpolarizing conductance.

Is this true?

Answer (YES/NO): NO